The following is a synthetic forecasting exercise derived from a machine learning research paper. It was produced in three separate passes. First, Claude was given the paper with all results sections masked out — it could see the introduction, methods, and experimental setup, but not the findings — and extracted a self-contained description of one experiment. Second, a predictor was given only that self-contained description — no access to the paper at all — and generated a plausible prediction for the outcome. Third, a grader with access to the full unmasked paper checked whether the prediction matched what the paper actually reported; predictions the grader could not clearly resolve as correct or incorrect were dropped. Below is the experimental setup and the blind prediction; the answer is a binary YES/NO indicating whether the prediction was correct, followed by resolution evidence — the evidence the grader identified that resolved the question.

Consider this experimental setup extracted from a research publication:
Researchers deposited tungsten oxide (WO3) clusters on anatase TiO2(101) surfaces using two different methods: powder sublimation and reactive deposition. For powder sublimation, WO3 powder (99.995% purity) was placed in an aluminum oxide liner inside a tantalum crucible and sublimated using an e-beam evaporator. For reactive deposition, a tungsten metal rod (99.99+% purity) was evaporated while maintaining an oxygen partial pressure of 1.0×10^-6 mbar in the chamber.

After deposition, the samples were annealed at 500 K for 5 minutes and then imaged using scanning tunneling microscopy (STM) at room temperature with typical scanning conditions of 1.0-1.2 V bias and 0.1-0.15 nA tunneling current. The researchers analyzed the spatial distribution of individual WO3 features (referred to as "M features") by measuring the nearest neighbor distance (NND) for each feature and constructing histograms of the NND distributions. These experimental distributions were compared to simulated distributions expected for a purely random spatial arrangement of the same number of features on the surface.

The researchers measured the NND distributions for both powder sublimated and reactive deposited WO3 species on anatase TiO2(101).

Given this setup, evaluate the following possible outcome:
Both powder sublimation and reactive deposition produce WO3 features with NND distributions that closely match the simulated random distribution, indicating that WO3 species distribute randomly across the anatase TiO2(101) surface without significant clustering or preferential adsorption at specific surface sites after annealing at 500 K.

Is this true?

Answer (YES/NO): NO